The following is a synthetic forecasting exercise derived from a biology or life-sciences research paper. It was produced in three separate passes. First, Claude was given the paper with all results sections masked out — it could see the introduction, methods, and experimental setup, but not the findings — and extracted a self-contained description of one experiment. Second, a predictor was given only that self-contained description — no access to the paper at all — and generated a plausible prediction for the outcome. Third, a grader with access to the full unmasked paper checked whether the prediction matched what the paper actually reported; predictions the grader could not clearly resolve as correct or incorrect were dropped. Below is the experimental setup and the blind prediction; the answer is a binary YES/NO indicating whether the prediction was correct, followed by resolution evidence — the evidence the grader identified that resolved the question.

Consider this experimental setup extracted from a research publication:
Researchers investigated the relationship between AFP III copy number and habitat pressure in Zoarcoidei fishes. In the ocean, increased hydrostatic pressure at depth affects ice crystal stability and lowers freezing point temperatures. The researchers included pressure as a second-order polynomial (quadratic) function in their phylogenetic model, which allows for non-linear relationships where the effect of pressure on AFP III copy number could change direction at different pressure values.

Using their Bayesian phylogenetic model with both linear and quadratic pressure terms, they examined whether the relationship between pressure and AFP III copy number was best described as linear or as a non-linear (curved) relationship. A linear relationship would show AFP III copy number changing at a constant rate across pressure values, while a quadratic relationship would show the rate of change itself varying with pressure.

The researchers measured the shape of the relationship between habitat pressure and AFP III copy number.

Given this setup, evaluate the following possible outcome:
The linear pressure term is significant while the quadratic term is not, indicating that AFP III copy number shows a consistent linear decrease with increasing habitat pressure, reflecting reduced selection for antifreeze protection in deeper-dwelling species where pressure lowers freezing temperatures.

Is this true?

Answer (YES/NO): NO